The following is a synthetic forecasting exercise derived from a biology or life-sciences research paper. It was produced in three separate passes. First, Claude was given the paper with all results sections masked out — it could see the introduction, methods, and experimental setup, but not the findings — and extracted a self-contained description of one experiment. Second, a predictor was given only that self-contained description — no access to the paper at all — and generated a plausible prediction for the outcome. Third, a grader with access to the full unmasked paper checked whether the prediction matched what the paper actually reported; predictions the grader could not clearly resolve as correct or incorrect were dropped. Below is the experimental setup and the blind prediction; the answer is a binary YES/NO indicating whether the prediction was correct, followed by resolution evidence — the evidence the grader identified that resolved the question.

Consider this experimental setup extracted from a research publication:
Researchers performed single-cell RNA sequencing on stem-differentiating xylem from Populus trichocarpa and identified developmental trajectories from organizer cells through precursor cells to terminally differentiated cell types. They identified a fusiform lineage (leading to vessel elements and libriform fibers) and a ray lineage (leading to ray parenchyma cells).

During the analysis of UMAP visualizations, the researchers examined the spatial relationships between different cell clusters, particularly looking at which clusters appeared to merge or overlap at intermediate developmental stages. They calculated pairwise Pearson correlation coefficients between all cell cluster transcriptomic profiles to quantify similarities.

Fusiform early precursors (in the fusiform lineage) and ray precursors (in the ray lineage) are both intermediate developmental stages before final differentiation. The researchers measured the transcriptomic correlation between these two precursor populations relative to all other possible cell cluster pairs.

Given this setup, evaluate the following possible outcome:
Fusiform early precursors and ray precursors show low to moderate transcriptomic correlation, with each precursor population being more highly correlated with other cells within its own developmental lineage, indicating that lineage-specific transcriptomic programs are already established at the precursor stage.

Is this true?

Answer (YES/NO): NO